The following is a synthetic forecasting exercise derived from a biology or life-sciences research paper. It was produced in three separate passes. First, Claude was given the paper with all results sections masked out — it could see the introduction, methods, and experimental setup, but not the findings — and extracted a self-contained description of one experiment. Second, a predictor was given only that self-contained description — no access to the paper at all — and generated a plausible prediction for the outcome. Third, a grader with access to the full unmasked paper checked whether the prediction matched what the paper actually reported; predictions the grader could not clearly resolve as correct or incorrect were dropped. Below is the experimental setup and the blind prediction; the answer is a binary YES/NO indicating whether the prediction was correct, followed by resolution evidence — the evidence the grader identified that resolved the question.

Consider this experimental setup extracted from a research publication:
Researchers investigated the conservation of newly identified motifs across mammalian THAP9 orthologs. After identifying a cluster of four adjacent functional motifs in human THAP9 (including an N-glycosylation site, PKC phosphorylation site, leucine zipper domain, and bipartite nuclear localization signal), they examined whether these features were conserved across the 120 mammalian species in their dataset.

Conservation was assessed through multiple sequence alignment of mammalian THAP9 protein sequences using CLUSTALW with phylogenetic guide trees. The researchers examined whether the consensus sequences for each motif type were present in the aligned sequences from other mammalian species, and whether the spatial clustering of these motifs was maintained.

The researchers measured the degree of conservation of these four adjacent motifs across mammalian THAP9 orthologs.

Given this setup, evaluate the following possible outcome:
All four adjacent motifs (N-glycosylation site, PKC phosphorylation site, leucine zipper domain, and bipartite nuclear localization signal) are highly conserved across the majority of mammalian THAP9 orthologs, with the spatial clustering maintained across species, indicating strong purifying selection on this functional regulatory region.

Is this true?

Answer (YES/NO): YES